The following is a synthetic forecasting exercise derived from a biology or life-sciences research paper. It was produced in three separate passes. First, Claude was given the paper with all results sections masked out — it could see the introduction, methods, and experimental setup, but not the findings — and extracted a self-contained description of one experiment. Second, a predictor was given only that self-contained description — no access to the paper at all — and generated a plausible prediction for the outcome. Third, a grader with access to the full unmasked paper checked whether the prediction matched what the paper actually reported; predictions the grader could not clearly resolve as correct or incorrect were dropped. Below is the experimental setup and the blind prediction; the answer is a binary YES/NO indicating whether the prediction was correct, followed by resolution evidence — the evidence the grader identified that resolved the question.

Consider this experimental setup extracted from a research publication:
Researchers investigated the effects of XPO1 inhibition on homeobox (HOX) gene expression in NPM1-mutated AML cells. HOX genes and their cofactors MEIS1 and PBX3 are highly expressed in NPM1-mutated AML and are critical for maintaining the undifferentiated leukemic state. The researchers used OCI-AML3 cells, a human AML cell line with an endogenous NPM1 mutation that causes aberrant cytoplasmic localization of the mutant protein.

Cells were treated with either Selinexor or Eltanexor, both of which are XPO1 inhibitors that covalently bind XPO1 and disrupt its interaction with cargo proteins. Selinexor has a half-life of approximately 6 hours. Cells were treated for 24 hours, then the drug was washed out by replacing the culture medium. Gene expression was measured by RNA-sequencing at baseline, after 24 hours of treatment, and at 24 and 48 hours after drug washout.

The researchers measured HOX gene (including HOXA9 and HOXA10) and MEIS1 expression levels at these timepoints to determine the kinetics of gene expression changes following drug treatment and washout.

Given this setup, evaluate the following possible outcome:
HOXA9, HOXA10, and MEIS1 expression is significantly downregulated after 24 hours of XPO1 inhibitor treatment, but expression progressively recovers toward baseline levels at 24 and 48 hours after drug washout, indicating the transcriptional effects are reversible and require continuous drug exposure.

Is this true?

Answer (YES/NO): YES